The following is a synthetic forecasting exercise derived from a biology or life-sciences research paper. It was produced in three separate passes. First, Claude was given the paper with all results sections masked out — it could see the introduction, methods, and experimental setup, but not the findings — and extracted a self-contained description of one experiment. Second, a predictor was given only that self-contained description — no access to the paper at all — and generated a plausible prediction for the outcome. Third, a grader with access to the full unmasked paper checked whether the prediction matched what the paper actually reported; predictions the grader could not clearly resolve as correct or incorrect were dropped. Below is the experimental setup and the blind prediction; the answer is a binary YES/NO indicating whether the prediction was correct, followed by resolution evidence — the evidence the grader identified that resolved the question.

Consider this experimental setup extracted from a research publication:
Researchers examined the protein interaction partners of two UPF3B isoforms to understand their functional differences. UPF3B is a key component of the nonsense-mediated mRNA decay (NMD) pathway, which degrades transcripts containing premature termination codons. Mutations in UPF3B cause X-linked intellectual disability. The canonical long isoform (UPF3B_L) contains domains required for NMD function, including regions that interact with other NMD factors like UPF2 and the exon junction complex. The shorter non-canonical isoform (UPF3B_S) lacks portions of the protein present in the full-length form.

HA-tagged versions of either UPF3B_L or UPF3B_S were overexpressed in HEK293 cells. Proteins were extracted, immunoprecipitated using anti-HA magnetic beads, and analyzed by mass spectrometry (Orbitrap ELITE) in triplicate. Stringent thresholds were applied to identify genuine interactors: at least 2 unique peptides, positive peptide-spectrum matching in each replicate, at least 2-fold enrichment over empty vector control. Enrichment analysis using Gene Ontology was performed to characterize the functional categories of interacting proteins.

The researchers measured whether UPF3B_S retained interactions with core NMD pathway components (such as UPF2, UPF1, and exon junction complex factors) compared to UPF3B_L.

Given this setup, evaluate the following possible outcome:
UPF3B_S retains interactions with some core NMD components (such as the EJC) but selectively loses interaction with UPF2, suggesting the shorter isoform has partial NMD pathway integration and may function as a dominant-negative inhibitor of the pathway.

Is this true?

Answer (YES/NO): YES